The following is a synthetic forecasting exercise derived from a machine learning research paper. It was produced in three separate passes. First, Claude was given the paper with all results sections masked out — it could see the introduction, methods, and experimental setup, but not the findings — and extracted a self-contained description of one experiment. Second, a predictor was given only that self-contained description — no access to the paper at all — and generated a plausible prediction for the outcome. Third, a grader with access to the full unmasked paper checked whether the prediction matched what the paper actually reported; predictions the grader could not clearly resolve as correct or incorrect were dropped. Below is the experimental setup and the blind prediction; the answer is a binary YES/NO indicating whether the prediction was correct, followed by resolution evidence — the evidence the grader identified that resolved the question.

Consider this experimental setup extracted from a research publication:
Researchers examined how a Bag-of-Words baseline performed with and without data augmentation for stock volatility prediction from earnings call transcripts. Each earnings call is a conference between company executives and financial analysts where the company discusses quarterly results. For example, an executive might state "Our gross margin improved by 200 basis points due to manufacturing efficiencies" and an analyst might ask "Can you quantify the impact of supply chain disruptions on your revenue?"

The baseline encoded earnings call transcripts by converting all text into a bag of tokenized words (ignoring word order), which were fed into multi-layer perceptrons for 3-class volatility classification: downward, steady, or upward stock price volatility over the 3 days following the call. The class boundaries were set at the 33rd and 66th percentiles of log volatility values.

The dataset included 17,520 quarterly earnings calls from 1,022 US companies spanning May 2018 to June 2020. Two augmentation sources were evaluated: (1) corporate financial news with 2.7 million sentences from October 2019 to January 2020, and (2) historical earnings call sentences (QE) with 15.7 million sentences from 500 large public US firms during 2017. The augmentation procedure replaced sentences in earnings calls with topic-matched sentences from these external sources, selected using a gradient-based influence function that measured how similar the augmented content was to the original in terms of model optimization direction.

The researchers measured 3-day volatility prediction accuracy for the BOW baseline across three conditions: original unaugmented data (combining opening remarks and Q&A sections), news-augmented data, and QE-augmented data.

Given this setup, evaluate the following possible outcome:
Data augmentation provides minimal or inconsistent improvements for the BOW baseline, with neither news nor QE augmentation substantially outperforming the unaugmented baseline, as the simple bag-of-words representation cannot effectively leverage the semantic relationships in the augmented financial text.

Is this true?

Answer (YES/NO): NO